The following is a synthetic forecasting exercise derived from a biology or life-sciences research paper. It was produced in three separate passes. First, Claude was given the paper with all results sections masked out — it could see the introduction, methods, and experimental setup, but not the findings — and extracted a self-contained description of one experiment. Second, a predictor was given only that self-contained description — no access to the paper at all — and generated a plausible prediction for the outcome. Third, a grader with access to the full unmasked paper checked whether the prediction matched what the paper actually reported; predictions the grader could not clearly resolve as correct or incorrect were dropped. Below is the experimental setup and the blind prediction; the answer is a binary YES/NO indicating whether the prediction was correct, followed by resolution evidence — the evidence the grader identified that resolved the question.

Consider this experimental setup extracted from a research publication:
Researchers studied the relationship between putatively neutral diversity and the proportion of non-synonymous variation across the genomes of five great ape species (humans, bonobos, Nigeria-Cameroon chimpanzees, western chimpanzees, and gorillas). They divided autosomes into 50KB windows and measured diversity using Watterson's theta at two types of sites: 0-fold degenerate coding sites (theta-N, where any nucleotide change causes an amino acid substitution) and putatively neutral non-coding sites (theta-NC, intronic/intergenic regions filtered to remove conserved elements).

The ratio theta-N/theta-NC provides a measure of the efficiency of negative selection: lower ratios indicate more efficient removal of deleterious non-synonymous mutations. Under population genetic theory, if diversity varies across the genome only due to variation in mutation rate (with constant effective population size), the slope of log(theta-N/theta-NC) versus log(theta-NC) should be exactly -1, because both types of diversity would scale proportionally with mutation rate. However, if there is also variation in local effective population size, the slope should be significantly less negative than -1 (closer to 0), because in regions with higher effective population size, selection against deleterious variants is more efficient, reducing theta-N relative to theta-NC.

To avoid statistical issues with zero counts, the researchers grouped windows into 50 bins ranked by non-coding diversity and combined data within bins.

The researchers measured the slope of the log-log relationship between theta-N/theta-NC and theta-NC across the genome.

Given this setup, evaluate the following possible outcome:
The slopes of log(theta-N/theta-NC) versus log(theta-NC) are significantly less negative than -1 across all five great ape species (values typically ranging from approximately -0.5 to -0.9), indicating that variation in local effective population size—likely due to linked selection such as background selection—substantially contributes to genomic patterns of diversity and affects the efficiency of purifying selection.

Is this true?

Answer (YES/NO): NO